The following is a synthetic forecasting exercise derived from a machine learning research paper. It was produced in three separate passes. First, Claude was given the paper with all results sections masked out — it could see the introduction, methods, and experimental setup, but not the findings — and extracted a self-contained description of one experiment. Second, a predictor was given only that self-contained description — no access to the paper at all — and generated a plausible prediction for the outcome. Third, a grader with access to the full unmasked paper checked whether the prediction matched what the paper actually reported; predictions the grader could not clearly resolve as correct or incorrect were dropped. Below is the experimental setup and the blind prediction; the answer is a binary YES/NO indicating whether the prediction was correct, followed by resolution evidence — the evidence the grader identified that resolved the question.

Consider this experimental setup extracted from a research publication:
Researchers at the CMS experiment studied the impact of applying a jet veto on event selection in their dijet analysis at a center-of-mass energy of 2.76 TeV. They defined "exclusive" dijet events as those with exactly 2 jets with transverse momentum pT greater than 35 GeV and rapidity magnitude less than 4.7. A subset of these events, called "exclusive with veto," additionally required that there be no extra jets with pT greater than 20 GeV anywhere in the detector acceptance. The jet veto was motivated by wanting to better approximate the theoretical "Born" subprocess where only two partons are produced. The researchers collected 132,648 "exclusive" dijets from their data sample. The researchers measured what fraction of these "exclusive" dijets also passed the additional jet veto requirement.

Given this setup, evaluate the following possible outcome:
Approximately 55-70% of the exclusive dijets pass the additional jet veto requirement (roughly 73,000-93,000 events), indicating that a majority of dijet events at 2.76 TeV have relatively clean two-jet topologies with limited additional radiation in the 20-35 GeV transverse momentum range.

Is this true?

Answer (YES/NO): NO